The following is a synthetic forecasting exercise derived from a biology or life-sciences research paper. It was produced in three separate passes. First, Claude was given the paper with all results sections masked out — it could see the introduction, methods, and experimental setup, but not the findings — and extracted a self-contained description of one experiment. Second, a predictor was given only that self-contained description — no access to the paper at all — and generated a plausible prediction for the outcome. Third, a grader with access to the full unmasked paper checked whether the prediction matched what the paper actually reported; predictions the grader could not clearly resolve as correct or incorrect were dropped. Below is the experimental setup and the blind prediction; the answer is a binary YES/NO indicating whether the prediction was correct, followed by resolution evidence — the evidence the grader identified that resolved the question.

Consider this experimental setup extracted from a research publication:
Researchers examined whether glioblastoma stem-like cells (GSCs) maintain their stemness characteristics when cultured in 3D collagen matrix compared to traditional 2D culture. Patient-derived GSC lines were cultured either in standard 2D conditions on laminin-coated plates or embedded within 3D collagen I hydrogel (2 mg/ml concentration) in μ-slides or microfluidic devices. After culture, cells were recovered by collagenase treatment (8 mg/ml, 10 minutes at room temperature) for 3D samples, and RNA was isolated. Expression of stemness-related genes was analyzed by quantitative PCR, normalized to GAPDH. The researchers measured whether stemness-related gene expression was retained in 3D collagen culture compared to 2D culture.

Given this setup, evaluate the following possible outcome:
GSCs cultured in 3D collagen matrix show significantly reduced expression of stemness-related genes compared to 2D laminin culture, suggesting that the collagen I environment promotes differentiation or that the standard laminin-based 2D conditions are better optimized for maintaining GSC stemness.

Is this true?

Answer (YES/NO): NO